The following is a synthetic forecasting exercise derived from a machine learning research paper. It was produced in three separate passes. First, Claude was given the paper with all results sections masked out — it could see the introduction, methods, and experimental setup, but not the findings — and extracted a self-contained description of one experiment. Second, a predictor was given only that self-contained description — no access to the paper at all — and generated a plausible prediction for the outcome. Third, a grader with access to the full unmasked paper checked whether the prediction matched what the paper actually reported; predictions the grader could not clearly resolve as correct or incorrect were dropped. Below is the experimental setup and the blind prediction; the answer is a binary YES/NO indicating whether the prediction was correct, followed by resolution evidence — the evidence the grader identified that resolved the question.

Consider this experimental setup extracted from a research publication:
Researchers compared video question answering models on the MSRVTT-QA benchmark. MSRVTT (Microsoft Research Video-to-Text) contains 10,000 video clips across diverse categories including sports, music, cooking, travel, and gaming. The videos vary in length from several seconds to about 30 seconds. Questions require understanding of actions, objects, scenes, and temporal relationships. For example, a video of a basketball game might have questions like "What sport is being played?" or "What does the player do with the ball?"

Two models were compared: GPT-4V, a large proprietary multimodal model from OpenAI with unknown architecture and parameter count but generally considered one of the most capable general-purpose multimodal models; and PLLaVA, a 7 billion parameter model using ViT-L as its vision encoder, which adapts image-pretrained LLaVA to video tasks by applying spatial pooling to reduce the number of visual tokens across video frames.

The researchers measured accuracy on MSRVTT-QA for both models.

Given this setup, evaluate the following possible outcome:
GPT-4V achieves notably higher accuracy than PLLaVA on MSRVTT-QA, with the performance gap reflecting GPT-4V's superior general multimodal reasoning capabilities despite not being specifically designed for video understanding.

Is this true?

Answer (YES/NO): NO